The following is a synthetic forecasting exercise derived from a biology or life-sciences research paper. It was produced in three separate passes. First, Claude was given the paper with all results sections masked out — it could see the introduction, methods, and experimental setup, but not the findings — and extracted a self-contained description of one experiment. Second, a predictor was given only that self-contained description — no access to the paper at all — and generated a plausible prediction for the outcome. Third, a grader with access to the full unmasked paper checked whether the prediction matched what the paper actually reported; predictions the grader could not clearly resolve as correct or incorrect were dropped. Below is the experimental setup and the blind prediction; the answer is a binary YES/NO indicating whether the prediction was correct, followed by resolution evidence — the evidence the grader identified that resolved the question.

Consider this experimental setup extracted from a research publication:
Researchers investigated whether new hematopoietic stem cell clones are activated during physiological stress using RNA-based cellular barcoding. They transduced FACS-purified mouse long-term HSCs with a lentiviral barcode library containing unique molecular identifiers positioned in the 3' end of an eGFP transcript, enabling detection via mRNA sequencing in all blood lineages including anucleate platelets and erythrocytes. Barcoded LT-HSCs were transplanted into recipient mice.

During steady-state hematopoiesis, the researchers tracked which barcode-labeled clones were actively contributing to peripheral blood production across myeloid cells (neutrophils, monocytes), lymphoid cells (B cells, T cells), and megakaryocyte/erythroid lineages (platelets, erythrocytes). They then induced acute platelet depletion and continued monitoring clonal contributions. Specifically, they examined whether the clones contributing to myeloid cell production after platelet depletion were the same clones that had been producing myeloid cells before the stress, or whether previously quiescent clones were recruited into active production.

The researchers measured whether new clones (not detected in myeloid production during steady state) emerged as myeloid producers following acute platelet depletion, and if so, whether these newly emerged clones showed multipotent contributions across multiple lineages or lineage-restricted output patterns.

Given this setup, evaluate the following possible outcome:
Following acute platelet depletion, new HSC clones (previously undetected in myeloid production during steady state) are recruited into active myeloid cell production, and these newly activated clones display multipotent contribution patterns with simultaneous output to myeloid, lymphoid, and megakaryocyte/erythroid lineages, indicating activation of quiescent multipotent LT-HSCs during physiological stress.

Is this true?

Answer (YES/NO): NO